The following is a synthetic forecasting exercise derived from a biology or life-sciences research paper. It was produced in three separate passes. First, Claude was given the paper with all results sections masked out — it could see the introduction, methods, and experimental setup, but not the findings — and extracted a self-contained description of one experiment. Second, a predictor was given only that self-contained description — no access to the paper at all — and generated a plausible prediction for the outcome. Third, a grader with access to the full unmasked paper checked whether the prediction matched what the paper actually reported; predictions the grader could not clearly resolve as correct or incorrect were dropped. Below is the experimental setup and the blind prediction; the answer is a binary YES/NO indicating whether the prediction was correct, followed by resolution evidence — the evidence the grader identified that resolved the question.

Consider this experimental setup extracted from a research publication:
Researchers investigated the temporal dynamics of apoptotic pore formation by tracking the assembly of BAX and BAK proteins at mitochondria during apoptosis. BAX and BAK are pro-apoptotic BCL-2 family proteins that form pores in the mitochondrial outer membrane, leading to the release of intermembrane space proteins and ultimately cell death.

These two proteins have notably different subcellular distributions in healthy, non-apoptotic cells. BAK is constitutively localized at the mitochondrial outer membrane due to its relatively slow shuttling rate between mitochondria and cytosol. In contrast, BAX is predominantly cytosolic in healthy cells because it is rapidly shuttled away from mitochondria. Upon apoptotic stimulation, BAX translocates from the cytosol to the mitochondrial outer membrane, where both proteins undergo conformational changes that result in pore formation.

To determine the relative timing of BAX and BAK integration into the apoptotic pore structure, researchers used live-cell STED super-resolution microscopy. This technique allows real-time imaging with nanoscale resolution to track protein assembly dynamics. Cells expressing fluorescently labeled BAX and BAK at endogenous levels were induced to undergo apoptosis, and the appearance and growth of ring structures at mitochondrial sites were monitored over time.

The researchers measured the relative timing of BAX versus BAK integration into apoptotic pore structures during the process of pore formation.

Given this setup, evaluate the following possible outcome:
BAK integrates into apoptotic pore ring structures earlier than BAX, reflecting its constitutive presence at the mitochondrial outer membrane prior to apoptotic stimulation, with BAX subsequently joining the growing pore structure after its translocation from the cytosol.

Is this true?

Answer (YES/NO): YES